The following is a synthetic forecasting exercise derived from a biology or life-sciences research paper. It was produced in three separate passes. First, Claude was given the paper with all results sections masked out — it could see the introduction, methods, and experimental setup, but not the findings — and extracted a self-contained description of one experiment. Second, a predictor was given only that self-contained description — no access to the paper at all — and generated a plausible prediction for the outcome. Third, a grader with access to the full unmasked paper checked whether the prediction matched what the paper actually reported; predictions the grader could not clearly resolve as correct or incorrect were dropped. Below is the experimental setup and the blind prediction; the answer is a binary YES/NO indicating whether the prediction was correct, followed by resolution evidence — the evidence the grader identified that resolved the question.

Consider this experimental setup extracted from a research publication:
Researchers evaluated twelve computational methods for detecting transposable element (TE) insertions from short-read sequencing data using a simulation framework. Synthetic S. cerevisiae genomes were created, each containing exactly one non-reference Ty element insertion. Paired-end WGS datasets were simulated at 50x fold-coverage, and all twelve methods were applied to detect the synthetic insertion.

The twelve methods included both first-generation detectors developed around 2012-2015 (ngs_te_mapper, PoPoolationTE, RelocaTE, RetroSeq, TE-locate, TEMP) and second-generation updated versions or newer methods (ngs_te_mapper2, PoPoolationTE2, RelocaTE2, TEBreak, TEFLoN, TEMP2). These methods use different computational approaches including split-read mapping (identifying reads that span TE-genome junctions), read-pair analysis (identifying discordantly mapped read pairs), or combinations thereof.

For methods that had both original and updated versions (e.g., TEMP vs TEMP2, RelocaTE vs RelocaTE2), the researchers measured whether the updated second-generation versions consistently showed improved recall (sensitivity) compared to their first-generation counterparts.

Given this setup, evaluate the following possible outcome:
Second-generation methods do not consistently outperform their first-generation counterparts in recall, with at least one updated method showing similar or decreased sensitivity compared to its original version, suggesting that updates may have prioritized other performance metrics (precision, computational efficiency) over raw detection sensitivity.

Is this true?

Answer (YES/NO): YES